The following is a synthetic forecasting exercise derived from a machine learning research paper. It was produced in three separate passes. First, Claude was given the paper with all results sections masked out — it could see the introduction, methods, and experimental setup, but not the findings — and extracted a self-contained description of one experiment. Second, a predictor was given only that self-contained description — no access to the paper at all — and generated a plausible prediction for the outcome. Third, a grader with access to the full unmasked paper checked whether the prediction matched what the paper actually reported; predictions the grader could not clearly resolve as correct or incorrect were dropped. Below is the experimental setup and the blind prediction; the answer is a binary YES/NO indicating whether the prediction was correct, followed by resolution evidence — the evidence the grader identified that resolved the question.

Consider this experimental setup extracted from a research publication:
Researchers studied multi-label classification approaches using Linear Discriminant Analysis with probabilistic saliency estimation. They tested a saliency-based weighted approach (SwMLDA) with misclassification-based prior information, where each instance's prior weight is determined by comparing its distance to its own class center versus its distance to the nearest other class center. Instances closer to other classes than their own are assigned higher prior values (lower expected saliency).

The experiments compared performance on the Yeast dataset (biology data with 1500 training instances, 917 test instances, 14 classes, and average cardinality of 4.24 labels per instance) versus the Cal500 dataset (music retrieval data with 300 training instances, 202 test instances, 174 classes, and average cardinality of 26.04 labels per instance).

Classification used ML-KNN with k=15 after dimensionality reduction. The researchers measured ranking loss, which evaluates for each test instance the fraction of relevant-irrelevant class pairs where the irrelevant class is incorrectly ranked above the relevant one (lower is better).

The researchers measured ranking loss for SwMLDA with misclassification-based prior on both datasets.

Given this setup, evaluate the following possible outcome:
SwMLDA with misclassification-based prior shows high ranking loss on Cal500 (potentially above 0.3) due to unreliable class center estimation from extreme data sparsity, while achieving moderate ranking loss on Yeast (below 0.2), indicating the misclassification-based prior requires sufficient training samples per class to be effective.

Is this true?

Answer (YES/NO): NO